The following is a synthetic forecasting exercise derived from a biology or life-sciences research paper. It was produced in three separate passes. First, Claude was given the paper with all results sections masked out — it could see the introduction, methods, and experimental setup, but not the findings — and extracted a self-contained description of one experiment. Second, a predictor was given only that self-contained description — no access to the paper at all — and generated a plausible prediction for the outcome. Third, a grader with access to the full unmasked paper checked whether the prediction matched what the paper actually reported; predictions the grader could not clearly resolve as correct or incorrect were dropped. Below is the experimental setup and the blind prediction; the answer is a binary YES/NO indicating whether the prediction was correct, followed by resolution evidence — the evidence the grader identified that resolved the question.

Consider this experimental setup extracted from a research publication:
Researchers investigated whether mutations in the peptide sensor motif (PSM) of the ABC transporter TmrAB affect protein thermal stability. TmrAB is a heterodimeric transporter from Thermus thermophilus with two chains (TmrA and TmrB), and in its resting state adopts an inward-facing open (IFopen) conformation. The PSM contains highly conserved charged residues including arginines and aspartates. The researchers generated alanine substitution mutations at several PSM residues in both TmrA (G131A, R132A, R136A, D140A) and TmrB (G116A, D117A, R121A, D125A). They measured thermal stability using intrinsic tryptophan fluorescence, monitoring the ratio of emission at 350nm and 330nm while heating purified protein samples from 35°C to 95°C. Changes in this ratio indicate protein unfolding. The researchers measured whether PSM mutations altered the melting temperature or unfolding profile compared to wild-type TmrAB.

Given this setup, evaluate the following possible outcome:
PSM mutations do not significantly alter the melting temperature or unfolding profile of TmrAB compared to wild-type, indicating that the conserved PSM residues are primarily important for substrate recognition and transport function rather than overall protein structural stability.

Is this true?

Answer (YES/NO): YES